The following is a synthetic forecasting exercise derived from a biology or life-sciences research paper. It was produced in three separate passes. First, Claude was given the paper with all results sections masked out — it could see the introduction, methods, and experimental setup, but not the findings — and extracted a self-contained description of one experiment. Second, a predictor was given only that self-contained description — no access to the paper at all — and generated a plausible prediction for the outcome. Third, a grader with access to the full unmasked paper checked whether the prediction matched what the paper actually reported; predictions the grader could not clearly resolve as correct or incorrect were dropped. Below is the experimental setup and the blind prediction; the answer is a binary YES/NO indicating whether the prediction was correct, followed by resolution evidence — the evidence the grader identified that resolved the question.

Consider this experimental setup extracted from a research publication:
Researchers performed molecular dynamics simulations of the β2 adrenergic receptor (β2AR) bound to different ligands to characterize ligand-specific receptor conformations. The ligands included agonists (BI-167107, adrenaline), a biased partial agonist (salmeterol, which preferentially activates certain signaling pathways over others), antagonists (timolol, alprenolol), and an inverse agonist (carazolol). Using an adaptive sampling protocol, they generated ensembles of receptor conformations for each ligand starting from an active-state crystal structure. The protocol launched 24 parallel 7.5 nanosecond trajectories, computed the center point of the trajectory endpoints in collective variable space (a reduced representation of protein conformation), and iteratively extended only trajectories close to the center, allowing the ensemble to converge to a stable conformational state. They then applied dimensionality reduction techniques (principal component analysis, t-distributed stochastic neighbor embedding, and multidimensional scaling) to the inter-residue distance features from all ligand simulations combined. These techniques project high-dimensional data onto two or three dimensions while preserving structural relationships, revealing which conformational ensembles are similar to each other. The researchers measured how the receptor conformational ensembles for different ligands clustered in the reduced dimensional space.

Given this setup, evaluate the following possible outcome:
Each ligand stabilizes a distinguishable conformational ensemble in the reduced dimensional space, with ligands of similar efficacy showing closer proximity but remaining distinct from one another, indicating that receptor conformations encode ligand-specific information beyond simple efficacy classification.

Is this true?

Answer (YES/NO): YES